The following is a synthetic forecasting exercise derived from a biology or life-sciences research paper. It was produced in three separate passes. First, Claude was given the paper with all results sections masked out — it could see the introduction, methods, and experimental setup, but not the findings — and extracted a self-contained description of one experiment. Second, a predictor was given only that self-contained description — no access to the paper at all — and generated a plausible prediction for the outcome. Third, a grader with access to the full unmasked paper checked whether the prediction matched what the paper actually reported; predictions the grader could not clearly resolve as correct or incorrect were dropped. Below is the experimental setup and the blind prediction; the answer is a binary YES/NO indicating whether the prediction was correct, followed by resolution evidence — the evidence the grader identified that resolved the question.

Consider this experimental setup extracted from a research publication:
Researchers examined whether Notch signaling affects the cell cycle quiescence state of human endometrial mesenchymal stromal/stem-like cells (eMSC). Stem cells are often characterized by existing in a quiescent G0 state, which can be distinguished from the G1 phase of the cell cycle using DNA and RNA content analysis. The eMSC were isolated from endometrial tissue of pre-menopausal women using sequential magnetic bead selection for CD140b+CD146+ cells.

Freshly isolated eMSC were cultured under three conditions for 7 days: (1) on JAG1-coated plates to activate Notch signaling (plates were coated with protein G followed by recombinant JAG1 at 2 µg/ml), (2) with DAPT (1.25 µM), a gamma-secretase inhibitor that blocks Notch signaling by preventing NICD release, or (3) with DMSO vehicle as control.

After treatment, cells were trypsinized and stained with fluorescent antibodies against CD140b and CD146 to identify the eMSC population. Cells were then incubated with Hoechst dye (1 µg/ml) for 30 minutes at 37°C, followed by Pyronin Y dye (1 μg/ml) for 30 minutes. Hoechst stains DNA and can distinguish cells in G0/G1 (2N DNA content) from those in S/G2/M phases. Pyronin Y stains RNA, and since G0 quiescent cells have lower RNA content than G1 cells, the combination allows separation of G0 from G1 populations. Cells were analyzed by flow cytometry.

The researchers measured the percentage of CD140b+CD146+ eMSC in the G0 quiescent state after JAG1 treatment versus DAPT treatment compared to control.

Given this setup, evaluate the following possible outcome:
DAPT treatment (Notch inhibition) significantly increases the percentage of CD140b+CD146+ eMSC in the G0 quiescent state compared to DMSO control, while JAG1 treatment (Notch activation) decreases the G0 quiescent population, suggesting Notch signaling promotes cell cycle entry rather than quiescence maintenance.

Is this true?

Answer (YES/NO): NO